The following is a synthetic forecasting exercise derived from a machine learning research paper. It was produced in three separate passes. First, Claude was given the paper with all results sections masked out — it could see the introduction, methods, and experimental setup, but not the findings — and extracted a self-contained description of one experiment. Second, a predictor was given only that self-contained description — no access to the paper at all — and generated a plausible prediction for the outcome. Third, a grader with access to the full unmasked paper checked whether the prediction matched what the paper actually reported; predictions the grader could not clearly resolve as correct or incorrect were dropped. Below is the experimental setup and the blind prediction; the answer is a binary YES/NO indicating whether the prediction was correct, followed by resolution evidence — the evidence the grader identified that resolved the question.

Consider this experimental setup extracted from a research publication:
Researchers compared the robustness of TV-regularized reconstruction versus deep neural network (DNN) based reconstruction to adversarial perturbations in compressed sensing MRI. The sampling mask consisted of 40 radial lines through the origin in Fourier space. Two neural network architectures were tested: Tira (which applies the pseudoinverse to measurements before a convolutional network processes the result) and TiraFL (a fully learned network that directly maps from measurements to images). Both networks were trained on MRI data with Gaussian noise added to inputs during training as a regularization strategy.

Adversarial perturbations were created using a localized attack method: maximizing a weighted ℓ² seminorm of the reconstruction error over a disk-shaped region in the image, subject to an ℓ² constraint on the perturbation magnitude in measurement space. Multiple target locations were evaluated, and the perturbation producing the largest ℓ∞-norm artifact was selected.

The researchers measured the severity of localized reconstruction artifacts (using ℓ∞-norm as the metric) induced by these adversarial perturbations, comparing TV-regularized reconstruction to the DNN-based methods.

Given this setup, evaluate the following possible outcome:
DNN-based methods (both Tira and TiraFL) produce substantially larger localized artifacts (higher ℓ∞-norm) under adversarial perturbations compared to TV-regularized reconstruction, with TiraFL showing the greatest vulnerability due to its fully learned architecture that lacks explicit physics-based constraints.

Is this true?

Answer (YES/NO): NO